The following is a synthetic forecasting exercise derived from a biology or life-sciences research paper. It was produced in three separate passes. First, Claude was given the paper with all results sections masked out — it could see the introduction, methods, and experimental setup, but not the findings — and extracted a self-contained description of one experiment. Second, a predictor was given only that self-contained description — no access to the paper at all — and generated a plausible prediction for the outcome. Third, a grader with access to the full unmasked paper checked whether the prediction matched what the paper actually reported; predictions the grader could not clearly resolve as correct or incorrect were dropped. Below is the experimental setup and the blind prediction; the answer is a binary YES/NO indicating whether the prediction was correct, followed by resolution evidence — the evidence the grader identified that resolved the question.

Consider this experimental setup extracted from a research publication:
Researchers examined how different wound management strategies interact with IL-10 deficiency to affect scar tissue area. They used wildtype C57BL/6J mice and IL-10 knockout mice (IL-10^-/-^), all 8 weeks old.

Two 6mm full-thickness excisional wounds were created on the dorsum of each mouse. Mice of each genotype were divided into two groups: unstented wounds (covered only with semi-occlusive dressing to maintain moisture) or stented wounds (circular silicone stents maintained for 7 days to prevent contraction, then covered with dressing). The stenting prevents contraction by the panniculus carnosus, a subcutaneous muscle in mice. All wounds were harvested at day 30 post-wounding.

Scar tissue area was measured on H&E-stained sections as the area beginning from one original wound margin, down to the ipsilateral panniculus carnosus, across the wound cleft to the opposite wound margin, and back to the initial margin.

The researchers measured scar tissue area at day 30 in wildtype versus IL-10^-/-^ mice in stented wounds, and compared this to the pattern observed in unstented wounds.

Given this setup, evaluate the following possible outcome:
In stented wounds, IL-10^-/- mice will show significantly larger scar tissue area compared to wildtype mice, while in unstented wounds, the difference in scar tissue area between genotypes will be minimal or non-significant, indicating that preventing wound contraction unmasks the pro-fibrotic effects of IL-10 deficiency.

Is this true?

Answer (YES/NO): NO